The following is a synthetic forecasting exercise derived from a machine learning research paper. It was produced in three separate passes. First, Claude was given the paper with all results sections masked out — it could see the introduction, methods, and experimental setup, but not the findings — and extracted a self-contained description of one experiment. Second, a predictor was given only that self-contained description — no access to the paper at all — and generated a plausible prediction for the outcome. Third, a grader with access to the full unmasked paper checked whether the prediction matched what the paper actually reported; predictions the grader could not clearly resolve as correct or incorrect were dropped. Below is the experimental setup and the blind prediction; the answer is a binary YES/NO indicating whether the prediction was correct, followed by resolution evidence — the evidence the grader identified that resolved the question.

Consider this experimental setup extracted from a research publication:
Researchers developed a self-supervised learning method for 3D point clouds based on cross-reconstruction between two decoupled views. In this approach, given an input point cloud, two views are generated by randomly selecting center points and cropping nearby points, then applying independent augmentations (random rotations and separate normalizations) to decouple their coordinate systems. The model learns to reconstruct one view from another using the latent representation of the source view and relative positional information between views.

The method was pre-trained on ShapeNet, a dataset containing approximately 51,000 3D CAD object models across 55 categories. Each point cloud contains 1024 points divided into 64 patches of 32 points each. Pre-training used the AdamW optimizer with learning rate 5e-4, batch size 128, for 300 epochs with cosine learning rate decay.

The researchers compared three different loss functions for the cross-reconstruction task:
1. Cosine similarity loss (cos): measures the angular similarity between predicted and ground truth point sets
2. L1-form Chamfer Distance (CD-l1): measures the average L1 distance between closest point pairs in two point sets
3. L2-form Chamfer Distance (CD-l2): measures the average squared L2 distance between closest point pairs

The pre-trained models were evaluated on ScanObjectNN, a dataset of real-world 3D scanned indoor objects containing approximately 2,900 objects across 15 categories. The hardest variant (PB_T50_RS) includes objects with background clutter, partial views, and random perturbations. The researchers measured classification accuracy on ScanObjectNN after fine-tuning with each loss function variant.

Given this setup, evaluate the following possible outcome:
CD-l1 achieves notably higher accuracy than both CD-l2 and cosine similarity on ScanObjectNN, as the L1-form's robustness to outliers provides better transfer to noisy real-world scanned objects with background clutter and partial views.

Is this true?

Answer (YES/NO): NO